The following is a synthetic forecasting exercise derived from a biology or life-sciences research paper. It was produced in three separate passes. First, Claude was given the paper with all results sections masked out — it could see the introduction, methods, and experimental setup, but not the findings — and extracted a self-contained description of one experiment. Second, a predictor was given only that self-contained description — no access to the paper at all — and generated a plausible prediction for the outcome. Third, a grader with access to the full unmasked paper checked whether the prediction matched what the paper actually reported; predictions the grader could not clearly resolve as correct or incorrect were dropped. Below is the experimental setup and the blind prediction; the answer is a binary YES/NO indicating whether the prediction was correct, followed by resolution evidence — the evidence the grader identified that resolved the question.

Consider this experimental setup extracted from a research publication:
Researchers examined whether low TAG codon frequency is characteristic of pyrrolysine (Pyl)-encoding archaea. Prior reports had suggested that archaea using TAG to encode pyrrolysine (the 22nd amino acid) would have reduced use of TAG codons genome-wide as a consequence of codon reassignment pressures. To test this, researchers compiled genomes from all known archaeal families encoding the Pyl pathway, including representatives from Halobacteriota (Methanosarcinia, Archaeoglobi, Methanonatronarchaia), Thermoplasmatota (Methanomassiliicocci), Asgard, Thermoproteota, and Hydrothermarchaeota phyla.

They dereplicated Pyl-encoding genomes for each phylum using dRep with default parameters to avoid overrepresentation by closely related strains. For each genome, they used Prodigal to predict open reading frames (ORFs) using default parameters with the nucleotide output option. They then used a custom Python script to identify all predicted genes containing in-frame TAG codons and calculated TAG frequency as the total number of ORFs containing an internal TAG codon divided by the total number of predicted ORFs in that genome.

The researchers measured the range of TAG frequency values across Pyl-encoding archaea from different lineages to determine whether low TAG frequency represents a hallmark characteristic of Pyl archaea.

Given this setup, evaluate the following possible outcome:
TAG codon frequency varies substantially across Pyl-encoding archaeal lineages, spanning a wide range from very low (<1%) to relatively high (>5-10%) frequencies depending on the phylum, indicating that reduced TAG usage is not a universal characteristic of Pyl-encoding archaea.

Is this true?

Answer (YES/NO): YES